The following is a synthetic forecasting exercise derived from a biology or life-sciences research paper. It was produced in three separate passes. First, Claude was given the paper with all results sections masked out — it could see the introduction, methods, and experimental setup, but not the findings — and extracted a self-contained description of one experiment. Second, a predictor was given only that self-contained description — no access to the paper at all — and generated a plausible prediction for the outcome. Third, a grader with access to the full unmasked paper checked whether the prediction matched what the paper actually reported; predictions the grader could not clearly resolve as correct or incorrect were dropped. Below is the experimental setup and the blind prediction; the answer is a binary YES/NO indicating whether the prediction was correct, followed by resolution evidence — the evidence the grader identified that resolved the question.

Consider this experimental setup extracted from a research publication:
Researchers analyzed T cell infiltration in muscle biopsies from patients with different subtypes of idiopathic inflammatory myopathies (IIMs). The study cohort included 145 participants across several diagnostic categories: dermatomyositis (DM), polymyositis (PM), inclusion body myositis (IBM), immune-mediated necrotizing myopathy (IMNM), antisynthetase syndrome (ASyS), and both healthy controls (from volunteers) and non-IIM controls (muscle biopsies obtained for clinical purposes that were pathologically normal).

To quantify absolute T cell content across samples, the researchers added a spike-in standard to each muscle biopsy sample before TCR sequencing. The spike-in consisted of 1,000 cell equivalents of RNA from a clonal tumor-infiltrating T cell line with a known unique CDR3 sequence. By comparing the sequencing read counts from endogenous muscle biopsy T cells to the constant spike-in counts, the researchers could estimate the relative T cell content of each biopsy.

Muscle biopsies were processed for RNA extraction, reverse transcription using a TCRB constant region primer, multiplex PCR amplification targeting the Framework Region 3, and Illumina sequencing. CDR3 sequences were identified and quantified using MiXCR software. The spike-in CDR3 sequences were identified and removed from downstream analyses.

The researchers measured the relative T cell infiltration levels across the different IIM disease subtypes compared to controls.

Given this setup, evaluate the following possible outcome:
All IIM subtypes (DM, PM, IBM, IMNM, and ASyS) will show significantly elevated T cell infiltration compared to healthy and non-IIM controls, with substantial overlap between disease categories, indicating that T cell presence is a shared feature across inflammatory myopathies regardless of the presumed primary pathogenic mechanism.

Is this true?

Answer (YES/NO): NO